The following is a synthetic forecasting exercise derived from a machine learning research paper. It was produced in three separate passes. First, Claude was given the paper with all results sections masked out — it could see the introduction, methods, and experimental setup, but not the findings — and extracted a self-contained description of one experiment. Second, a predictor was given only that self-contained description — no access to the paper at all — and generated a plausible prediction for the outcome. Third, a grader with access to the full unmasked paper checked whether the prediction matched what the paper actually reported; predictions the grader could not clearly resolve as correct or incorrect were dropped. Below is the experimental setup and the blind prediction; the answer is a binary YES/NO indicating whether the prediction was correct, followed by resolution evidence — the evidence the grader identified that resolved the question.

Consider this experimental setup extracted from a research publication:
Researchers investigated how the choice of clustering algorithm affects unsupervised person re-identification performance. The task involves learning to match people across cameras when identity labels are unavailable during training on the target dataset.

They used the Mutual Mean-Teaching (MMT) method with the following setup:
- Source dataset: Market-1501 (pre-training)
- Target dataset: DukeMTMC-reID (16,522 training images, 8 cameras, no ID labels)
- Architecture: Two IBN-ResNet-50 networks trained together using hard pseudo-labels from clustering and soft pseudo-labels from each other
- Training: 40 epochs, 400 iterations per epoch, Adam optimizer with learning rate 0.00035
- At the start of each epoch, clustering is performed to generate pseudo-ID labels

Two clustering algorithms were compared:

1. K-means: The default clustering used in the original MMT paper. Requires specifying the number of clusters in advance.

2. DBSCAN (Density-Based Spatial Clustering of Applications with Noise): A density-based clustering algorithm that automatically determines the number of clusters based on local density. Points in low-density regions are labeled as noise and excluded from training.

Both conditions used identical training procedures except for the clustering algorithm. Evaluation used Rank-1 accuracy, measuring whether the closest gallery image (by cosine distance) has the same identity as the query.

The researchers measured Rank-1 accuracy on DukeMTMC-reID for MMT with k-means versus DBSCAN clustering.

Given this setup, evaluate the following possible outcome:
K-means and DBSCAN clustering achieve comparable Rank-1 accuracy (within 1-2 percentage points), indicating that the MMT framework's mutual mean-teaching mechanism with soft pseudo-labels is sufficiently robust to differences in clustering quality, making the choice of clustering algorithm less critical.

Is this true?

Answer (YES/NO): NO